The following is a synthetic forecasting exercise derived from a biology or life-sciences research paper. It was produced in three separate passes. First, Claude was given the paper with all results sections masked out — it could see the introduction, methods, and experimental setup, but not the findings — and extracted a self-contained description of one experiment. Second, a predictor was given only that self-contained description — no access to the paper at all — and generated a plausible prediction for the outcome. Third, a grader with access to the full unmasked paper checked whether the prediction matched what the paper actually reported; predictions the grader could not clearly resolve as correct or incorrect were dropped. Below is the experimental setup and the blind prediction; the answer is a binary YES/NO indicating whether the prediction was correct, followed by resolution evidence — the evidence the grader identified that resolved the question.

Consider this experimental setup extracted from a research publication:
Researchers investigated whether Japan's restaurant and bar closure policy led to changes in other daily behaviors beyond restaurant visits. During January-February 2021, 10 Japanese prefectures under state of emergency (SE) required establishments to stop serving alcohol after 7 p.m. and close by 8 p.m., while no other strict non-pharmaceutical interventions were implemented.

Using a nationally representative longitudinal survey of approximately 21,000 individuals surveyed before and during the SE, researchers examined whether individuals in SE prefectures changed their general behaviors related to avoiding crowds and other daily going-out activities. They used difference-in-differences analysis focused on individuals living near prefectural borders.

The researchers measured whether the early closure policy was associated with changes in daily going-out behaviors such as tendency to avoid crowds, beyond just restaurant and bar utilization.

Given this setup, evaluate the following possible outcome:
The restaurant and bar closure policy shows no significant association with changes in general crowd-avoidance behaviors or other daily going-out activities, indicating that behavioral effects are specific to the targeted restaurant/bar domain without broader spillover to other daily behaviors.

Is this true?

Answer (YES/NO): YES